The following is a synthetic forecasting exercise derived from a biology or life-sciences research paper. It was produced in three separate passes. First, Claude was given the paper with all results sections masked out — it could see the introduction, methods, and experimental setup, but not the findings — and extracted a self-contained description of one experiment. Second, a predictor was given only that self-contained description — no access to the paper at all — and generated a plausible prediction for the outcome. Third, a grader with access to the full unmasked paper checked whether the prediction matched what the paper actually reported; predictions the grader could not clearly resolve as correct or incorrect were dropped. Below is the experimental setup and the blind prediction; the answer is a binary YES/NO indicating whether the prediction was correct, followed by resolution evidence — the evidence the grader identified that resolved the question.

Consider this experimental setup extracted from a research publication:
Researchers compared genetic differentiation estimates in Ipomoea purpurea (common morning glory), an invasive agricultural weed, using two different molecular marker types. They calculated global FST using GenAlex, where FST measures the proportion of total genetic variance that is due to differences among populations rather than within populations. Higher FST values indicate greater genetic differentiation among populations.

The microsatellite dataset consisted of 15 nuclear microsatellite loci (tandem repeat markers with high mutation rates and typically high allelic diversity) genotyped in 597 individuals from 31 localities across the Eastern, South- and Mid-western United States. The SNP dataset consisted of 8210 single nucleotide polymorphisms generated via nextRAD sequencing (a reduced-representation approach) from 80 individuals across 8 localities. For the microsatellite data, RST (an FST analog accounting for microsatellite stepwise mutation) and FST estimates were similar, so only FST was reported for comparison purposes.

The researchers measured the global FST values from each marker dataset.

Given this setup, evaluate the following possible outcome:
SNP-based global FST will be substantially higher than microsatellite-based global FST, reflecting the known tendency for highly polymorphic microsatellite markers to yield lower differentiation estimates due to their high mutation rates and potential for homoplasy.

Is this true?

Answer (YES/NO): NO